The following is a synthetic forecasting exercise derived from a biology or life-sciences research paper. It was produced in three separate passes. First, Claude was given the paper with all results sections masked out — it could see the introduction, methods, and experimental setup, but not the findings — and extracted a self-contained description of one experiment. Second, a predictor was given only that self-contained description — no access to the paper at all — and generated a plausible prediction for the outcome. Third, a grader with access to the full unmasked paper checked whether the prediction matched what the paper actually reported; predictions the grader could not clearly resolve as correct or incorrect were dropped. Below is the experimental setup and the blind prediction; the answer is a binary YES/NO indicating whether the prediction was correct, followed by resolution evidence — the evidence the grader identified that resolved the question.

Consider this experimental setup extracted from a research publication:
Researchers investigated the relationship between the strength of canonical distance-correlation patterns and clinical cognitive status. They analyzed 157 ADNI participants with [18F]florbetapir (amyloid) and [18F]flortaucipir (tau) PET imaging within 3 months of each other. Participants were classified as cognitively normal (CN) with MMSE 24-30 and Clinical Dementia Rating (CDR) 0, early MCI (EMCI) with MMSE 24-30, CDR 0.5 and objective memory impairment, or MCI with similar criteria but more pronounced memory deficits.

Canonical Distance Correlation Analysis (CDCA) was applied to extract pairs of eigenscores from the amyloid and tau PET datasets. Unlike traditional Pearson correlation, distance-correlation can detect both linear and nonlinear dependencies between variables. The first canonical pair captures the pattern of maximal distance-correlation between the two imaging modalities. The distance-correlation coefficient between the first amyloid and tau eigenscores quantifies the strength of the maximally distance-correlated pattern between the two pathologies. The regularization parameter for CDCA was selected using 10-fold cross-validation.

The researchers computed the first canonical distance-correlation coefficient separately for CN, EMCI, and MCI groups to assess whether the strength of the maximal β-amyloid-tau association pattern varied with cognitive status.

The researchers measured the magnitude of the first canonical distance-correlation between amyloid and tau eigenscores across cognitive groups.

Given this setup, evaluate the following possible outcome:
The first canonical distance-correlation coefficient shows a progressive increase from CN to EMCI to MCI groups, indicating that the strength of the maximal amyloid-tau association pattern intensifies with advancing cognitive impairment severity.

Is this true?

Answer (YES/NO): NO